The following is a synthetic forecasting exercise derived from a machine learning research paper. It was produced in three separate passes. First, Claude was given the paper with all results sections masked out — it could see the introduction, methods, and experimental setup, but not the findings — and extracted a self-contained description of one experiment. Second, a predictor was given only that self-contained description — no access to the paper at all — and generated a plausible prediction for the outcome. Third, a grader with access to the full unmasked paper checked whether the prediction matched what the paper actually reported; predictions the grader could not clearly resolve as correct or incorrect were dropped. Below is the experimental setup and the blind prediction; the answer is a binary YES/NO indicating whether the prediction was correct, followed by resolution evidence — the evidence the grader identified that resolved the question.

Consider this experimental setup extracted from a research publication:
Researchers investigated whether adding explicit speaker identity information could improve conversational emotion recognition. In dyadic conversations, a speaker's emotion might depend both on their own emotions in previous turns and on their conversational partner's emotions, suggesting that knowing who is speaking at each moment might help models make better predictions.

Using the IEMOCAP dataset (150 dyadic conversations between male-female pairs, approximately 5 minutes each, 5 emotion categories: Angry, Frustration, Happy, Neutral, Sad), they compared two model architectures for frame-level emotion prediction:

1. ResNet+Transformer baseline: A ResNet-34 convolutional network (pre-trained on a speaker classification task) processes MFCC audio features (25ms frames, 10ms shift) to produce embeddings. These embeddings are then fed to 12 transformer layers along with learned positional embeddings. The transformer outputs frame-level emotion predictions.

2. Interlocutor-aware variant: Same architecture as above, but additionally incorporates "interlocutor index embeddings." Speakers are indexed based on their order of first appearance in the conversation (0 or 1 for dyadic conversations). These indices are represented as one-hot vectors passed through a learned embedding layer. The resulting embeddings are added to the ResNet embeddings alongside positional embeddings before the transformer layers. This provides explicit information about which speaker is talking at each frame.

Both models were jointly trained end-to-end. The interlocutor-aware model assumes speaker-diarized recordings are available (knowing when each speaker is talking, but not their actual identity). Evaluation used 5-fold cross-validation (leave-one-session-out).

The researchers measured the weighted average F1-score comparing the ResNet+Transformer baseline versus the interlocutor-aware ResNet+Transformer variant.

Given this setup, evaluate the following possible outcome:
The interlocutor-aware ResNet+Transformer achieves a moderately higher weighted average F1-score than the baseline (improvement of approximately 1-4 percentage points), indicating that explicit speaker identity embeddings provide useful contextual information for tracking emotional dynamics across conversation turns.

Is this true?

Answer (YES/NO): YES